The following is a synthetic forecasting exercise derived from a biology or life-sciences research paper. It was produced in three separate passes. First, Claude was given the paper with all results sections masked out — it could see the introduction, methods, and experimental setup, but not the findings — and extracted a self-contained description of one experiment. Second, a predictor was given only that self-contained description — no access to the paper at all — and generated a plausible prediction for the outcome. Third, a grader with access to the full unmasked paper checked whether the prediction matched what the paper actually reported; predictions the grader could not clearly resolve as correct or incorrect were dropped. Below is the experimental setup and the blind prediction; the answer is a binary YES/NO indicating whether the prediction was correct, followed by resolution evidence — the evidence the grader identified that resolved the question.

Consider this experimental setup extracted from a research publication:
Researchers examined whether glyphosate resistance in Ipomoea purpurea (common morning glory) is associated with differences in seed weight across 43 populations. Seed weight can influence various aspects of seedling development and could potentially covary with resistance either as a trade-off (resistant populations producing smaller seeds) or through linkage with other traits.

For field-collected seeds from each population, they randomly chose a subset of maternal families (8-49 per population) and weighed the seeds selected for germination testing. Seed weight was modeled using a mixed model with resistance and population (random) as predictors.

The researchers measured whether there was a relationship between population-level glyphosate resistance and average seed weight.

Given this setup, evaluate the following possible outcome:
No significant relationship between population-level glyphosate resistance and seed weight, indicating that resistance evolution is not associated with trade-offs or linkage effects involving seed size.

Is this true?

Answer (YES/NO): NO